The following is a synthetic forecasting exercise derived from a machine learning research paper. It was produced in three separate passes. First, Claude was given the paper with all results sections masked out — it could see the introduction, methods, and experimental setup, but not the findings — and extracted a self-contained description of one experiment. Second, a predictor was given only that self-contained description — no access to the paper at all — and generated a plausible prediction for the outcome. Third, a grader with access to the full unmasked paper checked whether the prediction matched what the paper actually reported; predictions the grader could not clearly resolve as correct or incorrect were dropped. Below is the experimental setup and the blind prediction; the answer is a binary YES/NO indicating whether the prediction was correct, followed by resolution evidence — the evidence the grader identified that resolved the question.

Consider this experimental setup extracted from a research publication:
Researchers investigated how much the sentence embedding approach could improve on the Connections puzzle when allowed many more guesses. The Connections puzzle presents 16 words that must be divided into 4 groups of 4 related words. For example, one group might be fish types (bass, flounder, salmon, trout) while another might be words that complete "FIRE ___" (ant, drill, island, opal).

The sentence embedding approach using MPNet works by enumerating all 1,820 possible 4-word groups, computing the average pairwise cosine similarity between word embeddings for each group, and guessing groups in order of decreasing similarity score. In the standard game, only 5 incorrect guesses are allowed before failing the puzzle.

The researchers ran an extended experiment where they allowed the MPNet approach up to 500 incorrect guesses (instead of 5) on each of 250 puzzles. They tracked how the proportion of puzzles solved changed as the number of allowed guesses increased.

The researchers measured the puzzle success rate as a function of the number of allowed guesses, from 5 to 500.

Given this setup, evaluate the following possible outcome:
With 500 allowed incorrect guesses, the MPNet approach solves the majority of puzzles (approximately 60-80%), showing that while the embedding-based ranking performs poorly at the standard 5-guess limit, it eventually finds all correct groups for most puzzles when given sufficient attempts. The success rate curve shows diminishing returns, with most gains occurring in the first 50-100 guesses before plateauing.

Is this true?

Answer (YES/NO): NO